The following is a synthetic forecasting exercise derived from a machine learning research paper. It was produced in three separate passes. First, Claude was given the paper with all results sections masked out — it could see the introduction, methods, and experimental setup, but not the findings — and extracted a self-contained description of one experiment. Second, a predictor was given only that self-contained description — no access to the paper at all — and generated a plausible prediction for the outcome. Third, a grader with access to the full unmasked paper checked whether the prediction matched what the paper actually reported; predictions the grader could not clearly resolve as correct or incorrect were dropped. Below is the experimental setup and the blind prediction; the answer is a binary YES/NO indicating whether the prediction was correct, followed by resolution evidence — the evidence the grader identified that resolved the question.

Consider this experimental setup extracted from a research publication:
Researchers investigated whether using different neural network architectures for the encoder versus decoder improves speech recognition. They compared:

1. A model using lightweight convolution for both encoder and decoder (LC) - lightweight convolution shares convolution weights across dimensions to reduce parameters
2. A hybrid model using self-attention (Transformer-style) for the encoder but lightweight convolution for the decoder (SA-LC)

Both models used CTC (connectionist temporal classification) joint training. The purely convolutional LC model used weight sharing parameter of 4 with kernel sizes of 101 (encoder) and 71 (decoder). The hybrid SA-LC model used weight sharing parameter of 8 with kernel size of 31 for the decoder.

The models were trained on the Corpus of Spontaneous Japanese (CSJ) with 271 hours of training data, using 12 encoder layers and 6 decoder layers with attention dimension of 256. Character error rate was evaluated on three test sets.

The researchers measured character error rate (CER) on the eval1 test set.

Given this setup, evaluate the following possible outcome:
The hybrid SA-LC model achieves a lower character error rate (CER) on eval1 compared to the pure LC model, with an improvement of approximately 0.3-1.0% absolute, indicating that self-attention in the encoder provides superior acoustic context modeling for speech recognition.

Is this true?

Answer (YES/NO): YES